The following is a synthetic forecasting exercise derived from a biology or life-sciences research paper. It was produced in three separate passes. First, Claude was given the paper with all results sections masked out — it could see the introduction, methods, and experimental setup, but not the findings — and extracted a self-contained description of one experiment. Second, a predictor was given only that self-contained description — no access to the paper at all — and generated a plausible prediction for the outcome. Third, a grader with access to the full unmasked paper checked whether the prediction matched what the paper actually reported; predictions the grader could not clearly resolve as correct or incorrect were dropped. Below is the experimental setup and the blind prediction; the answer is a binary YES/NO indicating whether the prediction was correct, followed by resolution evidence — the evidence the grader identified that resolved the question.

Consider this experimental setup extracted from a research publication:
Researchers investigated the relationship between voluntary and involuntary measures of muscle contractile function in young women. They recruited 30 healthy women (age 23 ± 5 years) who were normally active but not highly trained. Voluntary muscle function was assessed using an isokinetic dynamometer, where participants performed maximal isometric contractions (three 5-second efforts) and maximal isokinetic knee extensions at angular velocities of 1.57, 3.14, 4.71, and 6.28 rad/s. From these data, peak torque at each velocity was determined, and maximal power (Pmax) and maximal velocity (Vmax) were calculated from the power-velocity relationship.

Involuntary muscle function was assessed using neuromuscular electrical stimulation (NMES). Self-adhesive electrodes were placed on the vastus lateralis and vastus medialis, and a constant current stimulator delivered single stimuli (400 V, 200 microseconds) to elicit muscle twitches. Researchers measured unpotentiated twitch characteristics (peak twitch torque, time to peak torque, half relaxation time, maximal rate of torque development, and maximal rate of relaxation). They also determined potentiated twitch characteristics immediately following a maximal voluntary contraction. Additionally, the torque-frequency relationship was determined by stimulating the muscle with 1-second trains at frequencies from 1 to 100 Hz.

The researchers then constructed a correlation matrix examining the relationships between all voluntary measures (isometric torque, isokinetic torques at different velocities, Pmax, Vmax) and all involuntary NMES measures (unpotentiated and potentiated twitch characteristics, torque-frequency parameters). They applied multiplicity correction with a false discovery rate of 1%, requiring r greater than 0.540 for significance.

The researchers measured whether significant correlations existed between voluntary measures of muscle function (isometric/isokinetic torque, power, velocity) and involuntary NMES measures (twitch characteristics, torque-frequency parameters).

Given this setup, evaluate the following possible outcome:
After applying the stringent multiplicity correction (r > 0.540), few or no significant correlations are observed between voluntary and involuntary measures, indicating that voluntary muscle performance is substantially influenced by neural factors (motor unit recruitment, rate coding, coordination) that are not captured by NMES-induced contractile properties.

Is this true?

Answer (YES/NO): YES